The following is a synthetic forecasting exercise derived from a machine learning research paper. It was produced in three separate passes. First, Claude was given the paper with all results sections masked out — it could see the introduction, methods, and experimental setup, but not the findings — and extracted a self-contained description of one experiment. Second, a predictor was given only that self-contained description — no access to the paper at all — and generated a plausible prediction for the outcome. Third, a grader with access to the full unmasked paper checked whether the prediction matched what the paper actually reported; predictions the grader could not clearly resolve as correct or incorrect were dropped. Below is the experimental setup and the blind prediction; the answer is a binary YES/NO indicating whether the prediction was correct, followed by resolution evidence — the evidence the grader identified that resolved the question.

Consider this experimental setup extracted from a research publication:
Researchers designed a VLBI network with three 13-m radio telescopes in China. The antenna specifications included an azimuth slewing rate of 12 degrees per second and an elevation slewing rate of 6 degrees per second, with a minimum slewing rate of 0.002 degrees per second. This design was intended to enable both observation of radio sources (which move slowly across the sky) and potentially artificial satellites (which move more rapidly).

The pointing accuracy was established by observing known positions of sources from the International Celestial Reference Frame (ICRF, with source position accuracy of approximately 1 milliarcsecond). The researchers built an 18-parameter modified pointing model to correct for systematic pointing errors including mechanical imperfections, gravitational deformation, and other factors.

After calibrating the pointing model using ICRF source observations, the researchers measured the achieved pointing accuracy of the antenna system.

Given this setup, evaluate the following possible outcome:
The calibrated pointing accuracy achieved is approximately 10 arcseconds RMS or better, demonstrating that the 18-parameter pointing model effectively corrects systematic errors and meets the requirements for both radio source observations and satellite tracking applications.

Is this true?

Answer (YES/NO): NO